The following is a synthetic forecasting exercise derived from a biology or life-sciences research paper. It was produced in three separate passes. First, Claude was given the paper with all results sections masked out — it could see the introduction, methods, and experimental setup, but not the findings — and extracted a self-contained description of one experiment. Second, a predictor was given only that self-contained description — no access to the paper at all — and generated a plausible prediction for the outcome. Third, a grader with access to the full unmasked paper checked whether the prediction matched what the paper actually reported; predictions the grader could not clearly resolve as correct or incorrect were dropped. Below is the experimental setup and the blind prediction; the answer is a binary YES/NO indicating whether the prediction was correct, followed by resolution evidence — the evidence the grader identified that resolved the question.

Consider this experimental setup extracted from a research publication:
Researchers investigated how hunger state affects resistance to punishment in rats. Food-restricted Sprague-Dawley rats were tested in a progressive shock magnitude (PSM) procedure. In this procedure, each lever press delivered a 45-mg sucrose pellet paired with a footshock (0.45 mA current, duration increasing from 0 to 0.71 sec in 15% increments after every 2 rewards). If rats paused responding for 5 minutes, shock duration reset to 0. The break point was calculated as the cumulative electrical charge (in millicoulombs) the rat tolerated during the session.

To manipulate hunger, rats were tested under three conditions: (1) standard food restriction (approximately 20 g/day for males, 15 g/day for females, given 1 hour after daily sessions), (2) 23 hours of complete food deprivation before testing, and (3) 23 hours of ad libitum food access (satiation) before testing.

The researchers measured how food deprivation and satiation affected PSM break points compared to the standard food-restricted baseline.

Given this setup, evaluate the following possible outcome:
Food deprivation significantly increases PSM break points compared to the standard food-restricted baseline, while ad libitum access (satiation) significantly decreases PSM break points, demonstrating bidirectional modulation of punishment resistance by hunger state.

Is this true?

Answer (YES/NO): YES